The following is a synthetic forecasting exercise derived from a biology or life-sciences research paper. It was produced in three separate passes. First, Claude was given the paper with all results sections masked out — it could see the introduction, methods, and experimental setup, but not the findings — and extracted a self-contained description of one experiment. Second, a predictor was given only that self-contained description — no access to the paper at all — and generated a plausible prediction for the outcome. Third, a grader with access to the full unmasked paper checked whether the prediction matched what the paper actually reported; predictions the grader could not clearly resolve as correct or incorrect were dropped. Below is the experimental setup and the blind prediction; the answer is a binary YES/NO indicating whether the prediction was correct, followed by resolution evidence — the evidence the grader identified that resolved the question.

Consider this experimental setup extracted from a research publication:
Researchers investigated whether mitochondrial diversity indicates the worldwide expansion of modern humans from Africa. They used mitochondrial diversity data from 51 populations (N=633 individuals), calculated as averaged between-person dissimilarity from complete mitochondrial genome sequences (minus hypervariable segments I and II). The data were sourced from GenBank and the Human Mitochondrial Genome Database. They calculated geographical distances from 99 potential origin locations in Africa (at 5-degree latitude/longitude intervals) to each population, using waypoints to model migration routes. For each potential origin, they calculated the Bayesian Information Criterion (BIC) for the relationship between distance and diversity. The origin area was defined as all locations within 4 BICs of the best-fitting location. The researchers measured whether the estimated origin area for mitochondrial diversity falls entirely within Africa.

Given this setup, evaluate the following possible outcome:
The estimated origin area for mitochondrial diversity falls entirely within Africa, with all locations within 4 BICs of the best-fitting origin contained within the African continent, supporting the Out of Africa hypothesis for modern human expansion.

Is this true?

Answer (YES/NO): NO